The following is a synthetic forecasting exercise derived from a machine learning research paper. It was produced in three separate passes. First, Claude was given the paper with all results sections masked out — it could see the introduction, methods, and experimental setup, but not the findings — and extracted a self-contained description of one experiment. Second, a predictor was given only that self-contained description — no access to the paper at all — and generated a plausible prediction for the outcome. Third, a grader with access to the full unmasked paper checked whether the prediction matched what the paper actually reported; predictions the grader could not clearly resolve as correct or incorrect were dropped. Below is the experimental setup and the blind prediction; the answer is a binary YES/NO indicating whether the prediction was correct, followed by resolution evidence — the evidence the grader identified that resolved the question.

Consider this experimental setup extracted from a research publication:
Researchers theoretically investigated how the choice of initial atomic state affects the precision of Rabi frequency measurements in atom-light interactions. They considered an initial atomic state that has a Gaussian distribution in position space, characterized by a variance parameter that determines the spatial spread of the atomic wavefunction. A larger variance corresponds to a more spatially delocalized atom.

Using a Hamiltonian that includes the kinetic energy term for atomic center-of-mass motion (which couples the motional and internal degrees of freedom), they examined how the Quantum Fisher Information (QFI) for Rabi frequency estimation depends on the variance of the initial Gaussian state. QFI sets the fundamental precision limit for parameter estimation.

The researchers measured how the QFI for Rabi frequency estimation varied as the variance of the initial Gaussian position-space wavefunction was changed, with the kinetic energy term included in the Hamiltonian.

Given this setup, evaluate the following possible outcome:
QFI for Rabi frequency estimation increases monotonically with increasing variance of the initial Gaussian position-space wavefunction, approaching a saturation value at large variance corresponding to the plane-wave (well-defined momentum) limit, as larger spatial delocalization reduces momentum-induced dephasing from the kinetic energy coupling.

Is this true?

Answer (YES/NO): NO